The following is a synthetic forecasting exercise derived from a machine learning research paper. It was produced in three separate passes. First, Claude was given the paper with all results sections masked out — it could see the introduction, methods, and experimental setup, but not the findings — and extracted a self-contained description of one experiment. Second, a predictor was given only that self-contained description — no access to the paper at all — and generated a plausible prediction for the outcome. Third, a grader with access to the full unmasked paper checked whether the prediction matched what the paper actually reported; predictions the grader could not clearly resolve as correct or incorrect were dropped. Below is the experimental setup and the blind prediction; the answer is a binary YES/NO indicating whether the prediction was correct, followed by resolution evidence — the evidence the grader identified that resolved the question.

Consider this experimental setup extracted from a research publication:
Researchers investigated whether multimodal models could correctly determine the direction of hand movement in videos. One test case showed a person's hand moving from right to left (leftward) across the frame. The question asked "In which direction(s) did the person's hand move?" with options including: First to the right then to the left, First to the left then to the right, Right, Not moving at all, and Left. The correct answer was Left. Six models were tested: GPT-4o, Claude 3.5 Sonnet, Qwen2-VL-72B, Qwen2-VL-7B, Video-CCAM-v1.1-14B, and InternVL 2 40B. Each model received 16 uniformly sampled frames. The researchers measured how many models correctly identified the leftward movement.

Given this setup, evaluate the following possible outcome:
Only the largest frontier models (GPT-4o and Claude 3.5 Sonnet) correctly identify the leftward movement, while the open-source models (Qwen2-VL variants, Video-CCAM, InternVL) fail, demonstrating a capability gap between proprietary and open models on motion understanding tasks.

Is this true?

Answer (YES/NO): NO